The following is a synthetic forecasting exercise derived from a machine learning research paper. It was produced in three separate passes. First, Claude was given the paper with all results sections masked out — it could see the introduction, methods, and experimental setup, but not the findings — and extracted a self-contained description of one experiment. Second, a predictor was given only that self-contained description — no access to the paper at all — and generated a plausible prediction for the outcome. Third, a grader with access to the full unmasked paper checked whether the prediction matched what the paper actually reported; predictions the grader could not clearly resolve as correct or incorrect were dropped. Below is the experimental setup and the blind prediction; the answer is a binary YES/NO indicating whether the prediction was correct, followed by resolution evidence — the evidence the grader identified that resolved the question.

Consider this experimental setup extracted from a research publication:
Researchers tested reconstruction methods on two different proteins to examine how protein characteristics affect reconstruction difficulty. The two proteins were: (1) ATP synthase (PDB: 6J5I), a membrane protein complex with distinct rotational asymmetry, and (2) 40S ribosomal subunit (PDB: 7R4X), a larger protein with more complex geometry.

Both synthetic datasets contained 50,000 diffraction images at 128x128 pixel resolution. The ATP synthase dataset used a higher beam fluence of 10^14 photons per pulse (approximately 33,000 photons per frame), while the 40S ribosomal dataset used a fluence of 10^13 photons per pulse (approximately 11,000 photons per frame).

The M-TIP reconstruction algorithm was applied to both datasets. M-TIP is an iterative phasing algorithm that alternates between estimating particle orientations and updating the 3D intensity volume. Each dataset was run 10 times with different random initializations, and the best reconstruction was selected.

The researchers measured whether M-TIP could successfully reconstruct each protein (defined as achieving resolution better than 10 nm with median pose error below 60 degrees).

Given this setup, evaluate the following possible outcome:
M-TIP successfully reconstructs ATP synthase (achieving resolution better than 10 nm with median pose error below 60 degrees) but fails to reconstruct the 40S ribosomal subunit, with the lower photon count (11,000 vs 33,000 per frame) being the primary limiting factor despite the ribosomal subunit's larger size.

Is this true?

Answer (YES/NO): NO